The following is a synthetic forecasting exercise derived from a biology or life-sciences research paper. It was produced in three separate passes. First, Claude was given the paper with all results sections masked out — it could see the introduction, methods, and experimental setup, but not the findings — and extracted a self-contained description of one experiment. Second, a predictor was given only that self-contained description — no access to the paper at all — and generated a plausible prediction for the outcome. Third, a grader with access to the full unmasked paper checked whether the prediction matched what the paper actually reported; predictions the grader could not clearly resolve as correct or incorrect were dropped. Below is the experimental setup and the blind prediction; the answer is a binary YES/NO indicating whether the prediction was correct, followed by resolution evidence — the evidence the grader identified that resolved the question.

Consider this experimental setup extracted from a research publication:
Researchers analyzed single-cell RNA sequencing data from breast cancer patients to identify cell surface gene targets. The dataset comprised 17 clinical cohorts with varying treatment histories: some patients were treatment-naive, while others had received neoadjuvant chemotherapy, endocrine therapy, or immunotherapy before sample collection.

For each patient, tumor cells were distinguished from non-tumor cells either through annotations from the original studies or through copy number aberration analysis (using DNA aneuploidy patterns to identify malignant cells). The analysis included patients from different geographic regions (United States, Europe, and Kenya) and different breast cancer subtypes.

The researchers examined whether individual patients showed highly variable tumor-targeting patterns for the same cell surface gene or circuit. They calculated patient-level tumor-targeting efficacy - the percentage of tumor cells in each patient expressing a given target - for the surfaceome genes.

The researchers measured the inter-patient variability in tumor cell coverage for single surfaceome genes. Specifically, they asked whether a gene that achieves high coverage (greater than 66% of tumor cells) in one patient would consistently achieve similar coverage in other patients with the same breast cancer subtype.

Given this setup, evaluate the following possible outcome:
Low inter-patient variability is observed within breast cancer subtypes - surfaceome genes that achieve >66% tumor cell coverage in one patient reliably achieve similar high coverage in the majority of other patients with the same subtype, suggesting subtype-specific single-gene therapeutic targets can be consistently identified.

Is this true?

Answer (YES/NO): NO